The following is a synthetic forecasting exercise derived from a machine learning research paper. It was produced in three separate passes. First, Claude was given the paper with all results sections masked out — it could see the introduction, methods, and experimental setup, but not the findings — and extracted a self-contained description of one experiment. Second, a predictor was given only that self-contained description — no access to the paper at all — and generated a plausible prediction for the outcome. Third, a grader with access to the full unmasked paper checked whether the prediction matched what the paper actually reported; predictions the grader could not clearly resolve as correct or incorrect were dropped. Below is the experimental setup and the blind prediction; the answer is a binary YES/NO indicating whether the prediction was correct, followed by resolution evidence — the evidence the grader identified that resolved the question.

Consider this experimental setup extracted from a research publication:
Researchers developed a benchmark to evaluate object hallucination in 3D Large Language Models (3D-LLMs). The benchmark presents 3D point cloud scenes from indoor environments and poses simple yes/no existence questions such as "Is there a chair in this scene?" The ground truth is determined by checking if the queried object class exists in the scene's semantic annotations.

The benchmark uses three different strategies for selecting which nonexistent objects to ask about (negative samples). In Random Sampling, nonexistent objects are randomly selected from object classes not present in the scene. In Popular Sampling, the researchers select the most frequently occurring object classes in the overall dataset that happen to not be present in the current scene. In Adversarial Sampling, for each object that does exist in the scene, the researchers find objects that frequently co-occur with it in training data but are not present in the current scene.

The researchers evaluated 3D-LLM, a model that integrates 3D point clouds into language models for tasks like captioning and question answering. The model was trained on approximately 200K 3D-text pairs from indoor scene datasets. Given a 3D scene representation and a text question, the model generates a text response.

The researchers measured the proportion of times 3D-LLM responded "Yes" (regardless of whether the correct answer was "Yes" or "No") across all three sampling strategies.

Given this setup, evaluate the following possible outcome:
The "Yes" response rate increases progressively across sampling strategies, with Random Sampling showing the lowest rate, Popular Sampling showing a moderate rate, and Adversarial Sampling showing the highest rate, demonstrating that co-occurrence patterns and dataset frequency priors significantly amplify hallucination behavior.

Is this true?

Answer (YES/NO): NO